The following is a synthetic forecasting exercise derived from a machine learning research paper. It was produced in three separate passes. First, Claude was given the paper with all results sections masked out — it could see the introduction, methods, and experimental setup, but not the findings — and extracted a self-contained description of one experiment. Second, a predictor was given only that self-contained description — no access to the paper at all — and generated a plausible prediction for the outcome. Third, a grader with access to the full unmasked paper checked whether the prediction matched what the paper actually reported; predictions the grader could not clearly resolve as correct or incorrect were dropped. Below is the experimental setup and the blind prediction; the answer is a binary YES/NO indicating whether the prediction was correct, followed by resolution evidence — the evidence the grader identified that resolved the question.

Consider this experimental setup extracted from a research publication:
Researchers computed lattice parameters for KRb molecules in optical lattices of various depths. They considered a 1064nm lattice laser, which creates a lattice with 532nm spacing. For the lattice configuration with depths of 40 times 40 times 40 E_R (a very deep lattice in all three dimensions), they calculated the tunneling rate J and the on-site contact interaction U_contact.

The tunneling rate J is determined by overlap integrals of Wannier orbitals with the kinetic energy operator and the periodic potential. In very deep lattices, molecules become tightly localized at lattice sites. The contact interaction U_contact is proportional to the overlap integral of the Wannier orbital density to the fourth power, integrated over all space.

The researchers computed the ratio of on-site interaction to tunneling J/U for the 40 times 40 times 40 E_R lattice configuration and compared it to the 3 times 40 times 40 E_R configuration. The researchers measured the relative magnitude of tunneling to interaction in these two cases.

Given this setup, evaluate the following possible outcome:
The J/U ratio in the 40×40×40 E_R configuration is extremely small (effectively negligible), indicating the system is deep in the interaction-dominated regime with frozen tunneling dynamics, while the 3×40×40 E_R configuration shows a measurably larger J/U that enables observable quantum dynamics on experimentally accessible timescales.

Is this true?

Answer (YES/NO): YES